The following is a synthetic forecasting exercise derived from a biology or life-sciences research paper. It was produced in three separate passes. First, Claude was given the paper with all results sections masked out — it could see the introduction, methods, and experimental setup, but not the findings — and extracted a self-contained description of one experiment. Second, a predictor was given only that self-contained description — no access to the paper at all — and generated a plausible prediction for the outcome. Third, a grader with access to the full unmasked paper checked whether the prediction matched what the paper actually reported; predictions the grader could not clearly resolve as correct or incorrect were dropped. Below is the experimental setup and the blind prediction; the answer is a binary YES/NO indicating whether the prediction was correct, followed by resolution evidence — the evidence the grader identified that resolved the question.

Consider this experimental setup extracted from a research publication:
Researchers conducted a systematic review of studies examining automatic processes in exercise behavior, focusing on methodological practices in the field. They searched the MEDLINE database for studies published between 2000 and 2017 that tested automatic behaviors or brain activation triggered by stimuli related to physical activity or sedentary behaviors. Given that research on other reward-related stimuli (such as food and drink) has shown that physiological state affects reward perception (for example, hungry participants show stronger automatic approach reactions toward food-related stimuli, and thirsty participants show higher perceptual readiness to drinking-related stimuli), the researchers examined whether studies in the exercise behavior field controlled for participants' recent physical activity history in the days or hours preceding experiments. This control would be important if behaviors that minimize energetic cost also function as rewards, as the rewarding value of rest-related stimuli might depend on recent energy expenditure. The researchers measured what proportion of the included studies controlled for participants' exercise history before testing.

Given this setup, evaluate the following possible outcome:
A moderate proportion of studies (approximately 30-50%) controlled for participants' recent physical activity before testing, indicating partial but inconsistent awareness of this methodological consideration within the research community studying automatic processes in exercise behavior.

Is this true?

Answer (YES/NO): NO